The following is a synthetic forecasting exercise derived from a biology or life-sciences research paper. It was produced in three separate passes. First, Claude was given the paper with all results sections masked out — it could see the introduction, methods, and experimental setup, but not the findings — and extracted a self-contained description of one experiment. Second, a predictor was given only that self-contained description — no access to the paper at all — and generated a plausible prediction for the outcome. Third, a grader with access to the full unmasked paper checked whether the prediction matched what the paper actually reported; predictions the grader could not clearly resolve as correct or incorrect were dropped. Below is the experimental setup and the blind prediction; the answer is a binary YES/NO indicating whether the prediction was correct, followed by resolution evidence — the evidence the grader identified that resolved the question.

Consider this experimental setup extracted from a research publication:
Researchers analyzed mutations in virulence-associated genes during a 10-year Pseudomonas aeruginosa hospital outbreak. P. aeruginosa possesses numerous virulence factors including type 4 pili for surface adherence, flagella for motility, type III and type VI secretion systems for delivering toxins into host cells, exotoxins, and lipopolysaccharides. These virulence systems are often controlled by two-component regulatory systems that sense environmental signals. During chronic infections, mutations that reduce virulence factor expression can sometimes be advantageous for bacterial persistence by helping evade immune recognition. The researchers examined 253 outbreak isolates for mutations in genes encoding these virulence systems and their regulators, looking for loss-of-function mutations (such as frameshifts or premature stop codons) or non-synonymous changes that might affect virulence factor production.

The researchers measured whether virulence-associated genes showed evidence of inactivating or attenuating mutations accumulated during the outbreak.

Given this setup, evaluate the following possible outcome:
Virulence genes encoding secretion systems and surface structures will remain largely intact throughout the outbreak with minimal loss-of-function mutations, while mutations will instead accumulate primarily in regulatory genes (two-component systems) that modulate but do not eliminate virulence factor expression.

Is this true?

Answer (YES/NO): NO